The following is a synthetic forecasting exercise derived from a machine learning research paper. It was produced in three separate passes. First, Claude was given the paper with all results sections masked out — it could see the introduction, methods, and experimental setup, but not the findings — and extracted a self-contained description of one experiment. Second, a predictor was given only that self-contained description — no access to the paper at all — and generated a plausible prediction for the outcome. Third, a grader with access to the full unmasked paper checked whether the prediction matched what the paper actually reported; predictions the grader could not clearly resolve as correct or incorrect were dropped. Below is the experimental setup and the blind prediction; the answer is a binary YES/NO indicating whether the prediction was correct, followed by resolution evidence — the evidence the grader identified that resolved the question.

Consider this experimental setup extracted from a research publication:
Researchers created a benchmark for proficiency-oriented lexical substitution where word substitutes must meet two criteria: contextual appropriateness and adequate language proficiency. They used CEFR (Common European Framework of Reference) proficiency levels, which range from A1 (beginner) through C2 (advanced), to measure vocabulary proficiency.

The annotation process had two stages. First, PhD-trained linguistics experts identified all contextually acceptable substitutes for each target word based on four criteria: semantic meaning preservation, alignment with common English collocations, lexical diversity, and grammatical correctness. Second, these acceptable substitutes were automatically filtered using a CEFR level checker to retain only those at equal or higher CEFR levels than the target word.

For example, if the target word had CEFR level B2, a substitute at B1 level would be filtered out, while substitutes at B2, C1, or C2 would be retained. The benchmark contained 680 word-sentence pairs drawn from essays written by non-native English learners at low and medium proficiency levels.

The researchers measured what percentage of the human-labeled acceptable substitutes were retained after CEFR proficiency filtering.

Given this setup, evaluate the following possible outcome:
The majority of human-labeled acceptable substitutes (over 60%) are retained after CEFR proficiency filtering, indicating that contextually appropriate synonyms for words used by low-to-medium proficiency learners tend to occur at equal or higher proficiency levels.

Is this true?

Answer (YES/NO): YES